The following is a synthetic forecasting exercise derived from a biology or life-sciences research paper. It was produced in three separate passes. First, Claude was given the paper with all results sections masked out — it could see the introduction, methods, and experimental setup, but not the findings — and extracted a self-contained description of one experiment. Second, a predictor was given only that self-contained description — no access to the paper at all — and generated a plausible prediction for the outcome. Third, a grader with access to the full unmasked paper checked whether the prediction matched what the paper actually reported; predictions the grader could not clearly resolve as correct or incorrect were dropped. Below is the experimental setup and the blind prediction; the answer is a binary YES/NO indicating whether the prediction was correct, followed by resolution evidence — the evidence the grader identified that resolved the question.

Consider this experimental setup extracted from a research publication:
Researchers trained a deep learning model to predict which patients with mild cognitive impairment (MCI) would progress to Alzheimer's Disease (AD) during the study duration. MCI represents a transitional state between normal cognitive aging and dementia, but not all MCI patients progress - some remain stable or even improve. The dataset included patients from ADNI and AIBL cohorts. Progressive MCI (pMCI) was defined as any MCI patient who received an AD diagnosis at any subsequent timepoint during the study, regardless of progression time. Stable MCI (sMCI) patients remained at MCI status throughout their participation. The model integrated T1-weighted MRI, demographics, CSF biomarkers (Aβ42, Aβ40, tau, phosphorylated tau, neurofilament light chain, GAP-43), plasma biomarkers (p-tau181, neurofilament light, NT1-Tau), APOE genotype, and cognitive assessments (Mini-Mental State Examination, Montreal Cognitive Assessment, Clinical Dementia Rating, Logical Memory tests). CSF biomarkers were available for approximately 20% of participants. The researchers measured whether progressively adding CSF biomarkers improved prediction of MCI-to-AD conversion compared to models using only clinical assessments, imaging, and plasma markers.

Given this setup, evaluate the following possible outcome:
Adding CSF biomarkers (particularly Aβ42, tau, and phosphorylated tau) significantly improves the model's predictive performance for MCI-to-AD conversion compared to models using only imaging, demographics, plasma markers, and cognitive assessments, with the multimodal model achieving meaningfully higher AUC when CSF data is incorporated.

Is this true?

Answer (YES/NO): NO